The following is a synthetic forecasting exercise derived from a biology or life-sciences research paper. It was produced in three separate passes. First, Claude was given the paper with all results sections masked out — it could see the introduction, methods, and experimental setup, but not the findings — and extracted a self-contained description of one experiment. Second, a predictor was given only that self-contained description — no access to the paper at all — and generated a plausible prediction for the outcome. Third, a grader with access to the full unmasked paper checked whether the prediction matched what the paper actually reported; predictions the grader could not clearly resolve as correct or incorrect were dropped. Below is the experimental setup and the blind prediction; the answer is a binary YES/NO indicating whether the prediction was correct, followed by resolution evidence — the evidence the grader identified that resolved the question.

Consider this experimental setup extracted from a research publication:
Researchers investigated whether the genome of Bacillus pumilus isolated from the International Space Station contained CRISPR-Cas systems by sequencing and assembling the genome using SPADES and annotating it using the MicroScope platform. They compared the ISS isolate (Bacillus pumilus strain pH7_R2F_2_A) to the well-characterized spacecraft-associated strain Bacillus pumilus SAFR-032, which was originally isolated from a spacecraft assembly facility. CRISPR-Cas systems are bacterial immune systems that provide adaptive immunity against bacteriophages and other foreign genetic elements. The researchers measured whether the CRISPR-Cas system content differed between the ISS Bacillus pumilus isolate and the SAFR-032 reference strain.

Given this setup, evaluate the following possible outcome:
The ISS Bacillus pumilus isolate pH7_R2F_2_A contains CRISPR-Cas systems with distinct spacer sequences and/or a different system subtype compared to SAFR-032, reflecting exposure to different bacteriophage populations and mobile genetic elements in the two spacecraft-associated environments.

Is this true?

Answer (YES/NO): YES